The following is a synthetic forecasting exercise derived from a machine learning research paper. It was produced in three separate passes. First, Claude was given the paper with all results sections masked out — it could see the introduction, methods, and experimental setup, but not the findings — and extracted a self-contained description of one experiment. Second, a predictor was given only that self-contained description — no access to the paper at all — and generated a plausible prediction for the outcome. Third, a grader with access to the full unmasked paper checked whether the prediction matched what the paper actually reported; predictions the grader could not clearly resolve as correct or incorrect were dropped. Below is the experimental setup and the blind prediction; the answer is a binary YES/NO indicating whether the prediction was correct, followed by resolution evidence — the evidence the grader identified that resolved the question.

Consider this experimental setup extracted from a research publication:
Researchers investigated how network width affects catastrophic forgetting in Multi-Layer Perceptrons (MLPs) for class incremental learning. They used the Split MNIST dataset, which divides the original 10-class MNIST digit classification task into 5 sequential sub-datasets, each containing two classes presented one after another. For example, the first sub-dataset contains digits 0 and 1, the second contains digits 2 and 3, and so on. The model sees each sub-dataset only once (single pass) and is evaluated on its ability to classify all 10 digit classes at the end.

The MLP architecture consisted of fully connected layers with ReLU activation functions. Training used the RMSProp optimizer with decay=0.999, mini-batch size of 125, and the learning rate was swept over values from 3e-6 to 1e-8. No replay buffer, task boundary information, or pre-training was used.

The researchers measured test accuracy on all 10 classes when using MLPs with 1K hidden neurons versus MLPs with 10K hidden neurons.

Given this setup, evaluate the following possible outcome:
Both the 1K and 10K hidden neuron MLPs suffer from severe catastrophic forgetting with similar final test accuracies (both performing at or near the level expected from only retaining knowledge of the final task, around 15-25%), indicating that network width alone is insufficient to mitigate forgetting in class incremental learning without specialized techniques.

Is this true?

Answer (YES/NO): NO